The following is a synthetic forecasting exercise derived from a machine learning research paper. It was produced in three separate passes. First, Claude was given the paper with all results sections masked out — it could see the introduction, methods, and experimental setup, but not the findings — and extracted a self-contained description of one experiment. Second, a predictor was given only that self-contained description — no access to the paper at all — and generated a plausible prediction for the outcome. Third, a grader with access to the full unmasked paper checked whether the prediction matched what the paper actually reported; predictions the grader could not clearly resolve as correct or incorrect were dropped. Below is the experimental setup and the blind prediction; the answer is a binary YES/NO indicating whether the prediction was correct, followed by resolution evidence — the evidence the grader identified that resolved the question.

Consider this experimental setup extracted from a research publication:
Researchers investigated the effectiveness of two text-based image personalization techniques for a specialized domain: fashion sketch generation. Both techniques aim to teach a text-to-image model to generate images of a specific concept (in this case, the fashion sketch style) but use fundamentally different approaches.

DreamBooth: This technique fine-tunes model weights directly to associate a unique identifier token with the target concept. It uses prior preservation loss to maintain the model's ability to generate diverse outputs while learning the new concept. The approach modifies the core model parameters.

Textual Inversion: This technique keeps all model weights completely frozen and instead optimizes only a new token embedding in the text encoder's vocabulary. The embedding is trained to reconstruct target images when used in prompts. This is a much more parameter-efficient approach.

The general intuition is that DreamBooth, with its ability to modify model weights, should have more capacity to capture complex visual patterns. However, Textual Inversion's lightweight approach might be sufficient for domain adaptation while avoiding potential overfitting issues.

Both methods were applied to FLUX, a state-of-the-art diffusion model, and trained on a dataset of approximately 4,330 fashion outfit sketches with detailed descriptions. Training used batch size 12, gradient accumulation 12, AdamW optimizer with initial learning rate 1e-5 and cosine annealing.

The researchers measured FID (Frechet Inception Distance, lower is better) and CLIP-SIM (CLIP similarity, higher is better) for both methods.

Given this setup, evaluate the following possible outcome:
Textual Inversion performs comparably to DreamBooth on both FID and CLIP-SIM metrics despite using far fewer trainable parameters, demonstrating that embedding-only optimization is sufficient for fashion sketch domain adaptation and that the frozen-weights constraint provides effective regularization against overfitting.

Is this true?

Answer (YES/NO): NO